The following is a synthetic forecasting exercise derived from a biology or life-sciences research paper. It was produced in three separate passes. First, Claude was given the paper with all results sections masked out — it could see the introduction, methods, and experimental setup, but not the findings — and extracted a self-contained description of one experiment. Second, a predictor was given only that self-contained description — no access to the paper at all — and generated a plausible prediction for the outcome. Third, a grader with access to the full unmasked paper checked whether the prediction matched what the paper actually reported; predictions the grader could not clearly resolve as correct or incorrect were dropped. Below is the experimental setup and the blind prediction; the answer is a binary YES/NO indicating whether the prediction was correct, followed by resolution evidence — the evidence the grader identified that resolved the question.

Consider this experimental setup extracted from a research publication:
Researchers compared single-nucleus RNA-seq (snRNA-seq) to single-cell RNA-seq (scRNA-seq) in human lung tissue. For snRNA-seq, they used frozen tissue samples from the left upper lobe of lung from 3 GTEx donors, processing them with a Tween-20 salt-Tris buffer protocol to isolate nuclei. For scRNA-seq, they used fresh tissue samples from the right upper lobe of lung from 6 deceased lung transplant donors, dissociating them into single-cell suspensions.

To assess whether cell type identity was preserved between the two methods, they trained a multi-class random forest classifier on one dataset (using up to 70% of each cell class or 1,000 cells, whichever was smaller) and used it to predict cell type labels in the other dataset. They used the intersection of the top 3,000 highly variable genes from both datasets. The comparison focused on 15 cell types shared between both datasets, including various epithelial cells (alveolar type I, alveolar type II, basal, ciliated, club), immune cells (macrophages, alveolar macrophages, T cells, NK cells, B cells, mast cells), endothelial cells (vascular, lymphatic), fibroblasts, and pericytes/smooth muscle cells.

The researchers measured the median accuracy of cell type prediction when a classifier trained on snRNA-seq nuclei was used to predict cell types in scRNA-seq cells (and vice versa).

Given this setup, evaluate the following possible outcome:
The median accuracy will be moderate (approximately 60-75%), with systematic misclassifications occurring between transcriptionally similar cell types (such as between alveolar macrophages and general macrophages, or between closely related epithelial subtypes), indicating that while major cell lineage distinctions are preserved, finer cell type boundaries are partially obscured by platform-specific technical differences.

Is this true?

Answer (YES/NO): NO